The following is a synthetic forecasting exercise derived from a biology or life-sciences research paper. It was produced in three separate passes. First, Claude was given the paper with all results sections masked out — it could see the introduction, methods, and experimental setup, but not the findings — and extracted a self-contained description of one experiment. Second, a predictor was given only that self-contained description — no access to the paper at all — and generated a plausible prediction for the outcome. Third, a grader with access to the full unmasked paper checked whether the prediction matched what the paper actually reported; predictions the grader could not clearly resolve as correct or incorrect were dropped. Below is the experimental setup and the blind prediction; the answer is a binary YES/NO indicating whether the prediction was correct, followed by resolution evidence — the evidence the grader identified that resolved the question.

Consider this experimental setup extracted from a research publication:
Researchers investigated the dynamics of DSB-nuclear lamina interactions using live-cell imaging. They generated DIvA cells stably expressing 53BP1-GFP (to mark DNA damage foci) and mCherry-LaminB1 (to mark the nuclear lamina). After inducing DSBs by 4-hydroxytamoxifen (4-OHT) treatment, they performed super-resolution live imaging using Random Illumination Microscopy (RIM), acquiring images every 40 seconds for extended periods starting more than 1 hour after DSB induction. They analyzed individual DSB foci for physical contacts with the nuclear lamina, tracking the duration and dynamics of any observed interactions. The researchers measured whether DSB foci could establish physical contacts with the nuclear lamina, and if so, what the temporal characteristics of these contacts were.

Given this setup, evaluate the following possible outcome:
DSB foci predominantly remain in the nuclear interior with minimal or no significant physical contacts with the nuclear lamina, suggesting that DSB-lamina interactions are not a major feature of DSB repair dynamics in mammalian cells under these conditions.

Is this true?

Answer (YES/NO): NO